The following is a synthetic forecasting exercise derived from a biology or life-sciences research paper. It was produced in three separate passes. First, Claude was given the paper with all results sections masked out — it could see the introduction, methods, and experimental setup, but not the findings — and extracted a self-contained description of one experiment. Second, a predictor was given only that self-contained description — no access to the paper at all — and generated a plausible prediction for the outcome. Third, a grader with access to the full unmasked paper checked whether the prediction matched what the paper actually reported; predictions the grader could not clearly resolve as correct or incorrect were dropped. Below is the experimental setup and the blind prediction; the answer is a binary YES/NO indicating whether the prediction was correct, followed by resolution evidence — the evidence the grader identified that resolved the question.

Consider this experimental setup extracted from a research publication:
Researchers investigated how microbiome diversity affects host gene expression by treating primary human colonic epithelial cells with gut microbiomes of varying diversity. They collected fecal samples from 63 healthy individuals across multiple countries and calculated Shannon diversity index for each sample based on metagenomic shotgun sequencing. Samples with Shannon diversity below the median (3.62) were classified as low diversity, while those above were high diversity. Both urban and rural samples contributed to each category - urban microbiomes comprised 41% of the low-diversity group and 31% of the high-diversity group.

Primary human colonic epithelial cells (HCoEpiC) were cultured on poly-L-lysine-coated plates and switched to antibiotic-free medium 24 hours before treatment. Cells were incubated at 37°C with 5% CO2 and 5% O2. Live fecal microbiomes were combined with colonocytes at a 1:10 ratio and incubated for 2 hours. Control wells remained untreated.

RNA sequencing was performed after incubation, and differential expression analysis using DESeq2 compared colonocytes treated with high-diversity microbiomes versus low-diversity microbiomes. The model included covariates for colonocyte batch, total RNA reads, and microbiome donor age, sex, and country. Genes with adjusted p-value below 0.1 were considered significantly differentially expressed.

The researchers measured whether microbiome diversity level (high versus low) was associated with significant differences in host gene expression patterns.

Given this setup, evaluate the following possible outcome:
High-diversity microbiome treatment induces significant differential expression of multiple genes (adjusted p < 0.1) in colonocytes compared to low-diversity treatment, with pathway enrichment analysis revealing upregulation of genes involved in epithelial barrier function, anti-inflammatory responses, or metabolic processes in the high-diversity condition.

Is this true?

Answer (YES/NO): NO